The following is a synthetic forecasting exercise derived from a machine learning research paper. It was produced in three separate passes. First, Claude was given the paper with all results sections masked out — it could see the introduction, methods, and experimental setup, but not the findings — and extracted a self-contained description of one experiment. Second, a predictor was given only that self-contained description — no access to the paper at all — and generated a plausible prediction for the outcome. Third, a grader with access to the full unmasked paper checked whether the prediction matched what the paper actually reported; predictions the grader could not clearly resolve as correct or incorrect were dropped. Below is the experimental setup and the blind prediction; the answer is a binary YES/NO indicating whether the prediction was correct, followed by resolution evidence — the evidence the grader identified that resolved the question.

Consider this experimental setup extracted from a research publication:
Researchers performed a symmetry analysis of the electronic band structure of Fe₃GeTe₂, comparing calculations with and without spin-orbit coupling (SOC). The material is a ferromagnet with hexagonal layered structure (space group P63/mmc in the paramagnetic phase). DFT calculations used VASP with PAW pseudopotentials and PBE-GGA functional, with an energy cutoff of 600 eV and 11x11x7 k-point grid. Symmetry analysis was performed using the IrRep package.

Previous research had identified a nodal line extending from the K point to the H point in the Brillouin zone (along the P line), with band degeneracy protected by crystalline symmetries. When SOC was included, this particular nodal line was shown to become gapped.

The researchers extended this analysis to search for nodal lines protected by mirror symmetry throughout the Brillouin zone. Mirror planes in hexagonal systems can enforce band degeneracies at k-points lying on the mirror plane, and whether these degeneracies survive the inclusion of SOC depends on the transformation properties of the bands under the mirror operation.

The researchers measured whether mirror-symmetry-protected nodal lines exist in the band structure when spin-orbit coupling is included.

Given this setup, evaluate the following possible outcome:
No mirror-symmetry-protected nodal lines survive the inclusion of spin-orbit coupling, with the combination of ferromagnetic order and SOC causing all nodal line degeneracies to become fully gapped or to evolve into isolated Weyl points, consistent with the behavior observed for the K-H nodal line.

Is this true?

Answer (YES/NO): NO